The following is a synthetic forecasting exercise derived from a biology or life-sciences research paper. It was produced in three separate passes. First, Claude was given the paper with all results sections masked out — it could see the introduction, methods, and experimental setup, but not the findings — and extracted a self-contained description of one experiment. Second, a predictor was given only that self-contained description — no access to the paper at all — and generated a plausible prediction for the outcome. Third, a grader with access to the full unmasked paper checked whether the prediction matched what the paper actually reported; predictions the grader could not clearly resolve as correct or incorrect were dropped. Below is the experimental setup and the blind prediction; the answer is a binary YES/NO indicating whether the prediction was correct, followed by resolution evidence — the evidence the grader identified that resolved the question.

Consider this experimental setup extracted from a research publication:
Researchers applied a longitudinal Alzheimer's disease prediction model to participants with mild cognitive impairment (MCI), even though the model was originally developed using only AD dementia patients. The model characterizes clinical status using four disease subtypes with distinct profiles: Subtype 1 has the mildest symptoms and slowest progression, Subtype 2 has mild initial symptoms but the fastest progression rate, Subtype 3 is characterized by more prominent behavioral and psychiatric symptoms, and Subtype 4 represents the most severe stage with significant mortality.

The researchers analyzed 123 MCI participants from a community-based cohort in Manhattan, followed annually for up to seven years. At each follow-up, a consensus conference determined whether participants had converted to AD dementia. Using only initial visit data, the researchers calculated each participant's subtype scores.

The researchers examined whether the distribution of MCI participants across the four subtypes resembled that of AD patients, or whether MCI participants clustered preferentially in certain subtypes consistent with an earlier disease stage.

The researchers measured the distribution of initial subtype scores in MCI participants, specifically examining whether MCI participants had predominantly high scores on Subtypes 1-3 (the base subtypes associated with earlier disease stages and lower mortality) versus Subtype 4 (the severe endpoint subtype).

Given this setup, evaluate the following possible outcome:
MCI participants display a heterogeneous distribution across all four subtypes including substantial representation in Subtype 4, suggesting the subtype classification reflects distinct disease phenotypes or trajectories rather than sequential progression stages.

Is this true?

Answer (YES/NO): NO